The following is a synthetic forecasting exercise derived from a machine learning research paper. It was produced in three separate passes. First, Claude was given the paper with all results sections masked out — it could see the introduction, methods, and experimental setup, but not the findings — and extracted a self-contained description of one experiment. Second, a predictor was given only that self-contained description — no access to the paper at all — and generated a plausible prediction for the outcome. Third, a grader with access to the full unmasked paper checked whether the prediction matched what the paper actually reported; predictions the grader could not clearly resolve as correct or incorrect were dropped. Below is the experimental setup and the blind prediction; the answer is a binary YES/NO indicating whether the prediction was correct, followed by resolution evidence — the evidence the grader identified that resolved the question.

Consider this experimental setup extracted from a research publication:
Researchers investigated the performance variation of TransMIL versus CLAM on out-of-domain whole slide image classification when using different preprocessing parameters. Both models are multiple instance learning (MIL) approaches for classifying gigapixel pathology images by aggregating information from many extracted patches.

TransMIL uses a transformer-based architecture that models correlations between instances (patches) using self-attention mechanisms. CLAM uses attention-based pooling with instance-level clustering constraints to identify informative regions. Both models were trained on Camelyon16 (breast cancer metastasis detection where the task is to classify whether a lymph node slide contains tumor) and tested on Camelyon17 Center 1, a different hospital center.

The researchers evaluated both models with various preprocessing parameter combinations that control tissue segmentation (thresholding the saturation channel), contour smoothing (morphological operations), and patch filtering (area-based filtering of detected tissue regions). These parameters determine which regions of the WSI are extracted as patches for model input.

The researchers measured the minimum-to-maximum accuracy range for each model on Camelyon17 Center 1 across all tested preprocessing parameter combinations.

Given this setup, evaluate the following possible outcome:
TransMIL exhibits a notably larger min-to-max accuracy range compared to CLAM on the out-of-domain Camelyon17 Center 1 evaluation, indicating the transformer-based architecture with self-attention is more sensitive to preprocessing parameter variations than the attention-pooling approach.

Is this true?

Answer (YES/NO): NO